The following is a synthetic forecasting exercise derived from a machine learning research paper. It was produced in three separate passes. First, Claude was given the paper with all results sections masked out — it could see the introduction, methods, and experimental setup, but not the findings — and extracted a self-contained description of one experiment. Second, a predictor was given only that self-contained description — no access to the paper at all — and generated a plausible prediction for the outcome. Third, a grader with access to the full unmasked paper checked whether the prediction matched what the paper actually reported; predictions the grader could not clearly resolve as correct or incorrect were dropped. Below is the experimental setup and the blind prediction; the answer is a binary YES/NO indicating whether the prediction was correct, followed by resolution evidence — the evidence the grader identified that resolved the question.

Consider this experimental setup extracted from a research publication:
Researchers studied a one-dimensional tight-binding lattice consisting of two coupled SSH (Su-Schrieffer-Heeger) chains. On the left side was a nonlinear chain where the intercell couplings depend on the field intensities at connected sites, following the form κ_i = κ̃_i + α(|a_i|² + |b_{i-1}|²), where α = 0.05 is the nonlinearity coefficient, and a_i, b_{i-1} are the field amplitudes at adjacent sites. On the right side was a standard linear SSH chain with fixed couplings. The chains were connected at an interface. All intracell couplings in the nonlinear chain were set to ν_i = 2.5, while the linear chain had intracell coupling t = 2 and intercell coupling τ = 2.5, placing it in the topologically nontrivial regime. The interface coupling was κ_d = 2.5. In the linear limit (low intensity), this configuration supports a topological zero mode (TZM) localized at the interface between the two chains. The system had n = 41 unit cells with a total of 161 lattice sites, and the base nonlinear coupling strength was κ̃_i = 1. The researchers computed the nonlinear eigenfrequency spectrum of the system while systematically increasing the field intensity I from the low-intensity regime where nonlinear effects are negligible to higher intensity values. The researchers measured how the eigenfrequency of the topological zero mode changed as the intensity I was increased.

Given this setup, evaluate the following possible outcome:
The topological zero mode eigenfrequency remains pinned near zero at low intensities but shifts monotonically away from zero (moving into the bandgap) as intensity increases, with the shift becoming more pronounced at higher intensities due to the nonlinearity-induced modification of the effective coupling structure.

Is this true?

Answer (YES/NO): NO